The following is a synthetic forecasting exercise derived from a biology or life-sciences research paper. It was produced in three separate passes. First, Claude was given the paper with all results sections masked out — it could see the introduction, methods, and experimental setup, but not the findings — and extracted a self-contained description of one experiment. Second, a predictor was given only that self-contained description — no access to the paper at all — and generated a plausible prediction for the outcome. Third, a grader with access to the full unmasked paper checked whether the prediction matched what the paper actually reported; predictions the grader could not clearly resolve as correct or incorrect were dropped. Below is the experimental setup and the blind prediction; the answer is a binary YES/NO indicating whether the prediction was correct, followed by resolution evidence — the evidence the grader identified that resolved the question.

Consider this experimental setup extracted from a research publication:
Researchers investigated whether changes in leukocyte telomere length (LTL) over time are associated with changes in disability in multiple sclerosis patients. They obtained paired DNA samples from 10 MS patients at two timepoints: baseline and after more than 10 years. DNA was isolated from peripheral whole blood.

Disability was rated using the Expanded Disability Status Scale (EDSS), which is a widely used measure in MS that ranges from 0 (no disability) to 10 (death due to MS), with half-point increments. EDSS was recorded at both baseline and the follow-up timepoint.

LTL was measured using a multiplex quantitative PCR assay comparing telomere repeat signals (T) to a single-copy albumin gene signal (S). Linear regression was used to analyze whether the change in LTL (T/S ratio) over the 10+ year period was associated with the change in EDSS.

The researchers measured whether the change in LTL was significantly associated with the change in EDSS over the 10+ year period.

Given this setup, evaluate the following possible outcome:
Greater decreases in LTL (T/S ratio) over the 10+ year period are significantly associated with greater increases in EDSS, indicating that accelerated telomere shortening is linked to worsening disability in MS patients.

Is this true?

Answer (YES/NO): NO